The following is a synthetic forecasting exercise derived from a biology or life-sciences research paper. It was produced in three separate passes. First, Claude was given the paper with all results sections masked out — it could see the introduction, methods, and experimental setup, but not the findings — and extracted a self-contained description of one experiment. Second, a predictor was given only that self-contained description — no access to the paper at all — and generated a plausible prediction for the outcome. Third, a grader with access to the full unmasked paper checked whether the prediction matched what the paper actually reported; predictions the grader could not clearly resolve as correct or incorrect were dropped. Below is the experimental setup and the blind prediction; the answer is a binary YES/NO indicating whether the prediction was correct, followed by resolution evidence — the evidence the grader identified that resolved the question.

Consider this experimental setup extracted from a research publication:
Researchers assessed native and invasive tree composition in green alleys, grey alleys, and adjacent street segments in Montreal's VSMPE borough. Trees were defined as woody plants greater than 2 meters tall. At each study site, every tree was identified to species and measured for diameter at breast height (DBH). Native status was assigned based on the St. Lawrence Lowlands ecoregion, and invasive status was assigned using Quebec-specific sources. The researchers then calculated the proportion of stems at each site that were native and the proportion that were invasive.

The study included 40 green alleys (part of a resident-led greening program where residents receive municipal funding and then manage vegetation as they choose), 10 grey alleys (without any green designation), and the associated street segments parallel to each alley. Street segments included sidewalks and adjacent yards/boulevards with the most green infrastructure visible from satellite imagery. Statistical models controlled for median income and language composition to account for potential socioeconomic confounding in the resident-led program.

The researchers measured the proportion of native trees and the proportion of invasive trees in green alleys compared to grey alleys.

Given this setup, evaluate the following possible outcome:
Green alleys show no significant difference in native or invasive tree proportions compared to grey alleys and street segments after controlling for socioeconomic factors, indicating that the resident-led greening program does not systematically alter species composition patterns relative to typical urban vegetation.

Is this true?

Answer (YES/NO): NO